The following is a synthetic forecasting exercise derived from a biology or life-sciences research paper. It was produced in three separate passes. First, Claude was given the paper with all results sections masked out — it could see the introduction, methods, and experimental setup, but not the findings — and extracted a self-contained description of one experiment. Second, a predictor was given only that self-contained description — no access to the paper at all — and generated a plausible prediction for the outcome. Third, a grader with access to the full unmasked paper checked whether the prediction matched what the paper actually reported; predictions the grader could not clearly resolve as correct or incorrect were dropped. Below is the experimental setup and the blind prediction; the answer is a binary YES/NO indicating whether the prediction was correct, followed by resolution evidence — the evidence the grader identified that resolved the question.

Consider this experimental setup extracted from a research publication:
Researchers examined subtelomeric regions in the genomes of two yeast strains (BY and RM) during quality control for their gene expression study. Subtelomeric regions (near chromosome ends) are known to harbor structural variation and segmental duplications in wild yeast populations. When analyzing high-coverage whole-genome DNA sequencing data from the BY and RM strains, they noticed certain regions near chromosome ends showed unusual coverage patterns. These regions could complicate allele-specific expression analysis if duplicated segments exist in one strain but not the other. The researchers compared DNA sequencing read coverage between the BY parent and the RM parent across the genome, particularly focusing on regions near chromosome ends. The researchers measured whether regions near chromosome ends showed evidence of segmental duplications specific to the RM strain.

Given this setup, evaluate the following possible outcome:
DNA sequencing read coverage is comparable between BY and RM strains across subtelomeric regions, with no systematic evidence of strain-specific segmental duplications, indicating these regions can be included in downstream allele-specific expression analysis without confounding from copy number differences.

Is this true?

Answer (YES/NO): NO